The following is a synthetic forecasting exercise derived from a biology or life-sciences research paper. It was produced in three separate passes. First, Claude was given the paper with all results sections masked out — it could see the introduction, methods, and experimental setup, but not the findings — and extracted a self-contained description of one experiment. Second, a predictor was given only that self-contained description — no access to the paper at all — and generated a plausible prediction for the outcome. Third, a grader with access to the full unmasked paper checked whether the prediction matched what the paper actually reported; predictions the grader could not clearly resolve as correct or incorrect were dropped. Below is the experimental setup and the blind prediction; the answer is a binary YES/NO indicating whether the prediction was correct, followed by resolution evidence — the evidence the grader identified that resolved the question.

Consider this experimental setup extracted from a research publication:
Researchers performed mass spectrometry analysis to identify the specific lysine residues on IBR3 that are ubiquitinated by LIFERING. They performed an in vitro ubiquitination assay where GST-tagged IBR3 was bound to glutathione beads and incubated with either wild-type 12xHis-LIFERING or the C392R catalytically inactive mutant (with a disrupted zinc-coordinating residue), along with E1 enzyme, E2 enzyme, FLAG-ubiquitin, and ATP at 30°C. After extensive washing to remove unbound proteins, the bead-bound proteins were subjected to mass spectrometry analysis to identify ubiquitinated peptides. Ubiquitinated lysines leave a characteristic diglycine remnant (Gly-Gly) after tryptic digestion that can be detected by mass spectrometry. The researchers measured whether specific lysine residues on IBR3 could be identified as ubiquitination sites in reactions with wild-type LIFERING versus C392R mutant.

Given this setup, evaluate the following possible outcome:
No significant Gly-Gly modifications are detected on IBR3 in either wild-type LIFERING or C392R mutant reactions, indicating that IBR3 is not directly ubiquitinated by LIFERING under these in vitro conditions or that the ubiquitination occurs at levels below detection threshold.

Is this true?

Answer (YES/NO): NO